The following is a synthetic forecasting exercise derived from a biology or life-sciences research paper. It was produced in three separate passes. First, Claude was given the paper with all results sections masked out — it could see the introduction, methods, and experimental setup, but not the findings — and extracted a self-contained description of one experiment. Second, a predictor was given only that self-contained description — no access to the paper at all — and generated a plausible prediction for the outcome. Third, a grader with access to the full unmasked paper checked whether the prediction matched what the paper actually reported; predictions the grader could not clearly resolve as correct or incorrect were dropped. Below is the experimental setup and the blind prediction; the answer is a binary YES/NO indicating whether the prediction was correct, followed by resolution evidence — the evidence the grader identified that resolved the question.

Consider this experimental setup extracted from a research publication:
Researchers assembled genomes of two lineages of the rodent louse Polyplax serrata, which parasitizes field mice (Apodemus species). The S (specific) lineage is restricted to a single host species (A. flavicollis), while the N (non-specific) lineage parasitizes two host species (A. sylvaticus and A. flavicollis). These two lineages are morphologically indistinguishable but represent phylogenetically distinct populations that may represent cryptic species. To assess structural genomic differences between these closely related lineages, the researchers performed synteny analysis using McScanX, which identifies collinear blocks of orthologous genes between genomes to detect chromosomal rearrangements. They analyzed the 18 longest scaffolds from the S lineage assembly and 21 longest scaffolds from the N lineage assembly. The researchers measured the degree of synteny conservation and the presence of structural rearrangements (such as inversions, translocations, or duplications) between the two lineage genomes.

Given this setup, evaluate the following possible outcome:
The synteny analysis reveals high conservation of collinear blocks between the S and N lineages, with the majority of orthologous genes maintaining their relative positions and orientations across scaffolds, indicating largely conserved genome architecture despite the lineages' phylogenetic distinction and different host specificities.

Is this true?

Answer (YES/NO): YES